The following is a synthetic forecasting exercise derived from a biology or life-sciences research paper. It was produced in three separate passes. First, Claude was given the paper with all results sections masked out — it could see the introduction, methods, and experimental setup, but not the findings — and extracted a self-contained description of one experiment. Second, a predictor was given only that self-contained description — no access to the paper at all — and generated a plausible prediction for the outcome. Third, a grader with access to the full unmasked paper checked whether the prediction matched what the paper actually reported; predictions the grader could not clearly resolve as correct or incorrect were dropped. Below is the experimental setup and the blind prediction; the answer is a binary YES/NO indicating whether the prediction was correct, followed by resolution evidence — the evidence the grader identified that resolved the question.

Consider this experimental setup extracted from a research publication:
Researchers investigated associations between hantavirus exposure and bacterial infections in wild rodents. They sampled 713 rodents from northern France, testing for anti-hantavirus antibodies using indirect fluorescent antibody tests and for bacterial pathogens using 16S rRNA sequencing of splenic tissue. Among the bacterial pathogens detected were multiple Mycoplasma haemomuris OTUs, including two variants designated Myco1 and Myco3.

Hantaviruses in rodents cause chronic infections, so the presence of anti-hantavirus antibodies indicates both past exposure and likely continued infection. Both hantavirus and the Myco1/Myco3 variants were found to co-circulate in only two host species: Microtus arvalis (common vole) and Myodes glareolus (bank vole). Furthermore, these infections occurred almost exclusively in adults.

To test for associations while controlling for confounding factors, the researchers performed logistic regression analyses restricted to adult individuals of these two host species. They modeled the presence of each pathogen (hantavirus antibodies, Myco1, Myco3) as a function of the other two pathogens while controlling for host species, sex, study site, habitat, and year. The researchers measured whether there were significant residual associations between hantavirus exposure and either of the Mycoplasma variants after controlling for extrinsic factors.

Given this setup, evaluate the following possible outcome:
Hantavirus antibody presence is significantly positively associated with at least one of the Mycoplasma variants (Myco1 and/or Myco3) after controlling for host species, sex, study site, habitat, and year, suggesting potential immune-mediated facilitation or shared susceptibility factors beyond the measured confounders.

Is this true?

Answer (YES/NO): YES